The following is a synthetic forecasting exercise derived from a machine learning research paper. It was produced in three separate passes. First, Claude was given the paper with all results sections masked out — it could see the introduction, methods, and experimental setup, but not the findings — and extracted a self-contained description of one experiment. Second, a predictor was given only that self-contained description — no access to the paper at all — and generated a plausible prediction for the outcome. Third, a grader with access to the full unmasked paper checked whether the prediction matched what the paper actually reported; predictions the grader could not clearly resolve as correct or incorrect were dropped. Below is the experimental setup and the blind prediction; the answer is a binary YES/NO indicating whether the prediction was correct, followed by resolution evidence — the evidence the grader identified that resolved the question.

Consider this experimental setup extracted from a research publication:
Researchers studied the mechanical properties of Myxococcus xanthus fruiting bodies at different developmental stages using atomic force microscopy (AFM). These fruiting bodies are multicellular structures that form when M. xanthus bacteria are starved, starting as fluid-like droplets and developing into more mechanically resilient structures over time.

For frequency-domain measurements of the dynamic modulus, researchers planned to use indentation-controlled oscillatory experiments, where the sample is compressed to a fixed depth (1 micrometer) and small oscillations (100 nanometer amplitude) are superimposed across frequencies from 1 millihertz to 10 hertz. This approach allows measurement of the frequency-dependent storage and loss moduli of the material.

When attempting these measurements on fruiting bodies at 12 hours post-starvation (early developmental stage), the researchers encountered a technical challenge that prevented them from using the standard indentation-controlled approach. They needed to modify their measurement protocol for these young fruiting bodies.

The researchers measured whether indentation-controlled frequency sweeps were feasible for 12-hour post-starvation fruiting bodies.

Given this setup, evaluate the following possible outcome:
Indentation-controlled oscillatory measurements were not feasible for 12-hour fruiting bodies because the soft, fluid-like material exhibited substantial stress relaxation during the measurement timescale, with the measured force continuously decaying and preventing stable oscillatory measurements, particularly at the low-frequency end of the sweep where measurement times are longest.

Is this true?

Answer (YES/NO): YES